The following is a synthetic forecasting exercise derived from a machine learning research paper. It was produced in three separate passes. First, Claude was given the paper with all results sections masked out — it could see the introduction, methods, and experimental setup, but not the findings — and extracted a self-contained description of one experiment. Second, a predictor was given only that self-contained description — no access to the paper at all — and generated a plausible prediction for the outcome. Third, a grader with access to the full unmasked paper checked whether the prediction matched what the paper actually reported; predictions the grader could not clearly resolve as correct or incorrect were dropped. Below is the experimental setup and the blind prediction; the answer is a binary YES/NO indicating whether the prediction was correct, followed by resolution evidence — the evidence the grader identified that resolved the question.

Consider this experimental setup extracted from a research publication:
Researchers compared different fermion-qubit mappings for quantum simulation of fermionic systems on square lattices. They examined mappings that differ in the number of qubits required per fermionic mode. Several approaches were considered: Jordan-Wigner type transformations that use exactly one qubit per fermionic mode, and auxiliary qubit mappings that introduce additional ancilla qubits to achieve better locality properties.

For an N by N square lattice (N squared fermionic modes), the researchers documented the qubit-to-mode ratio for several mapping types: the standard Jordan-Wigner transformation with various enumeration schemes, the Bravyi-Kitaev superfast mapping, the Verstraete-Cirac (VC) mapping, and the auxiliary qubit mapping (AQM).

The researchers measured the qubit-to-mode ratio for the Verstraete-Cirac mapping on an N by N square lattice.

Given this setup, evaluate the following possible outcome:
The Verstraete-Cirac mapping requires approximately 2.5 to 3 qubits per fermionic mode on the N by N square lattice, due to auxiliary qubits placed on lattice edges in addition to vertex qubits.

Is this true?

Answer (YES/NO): NO